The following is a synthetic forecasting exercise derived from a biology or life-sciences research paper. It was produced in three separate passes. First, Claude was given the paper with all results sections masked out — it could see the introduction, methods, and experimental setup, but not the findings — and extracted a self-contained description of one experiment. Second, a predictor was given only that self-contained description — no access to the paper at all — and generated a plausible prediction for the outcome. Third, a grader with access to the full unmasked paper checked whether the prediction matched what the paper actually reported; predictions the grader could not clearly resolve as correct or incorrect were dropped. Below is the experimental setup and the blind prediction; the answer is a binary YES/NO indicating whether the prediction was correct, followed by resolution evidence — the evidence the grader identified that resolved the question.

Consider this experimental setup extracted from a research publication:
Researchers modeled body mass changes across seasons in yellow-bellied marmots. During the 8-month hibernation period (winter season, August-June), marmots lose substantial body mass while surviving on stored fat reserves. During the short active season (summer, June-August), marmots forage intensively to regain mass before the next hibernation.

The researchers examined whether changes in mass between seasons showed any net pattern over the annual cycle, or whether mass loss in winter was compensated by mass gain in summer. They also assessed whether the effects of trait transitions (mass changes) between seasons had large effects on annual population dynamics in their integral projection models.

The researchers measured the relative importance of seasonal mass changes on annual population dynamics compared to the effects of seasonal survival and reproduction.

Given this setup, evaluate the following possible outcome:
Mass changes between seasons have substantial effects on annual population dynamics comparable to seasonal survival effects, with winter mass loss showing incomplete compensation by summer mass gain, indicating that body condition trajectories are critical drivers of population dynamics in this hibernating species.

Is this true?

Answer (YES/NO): NO